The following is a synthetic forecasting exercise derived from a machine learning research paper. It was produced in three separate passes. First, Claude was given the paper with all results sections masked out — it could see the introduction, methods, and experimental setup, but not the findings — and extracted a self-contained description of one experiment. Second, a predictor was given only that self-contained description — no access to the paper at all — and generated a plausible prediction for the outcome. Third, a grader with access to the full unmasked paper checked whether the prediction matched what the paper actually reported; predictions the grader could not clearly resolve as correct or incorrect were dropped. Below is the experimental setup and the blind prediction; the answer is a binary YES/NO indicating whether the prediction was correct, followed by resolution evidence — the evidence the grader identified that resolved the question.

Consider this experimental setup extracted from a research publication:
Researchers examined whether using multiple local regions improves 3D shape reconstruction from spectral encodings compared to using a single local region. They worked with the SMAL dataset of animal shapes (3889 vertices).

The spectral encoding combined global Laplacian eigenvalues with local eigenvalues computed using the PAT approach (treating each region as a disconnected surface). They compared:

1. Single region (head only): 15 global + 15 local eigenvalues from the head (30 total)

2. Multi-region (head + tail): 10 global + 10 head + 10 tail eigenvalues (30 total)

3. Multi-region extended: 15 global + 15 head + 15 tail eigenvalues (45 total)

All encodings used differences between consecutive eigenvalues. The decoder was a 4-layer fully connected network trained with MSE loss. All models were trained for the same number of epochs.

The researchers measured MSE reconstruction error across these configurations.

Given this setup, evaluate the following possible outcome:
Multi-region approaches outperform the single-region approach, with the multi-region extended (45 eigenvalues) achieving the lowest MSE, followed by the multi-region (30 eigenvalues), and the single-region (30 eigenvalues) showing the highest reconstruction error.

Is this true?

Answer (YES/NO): NO